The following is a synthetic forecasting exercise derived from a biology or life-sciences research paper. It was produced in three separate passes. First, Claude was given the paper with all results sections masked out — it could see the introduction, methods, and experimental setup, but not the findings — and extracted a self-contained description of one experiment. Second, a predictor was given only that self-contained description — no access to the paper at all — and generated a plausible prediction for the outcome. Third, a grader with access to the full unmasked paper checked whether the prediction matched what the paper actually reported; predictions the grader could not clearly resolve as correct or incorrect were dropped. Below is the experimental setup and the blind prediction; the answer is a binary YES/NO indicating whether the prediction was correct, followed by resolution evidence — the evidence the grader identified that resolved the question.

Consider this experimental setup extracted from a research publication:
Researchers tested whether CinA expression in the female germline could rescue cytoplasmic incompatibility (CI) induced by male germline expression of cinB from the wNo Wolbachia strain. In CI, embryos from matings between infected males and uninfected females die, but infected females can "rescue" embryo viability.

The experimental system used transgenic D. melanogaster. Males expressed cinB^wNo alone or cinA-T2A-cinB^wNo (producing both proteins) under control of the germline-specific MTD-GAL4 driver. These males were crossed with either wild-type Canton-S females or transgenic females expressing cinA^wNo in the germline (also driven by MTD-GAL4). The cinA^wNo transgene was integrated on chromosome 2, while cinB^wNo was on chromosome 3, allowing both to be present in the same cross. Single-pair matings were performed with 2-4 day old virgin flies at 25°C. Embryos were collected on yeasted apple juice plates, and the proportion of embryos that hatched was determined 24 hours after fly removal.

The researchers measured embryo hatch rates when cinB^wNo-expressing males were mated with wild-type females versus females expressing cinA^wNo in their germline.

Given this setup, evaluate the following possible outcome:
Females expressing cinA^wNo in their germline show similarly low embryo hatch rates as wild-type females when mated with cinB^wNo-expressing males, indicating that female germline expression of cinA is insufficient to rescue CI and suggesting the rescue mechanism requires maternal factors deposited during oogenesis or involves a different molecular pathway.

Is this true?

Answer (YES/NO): NO